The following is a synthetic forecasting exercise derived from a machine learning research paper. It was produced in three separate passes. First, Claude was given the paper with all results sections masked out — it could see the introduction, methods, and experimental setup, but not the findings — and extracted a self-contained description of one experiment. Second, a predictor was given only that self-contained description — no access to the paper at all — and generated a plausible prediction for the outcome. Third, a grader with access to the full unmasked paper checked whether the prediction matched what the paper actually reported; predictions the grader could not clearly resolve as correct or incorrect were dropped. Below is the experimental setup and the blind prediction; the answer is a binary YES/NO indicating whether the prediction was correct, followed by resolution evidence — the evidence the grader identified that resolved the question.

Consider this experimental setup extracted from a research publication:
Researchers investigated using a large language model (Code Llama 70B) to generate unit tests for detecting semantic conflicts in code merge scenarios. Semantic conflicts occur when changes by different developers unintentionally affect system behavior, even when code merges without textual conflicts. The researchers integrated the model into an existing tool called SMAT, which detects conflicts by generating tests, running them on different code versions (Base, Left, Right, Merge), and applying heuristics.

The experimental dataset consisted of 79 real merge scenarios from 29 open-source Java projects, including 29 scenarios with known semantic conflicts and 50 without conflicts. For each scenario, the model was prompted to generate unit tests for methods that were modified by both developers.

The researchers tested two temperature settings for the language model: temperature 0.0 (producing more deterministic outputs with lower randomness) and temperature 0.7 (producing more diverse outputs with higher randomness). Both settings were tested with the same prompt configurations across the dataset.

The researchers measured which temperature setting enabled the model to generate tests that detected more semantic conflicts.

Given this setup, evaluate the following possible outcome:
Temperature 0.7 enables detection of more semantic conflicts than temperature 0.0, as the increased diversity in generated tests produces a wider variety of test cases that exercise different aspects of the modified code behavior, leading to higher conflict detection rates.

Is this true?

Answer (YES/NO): NO